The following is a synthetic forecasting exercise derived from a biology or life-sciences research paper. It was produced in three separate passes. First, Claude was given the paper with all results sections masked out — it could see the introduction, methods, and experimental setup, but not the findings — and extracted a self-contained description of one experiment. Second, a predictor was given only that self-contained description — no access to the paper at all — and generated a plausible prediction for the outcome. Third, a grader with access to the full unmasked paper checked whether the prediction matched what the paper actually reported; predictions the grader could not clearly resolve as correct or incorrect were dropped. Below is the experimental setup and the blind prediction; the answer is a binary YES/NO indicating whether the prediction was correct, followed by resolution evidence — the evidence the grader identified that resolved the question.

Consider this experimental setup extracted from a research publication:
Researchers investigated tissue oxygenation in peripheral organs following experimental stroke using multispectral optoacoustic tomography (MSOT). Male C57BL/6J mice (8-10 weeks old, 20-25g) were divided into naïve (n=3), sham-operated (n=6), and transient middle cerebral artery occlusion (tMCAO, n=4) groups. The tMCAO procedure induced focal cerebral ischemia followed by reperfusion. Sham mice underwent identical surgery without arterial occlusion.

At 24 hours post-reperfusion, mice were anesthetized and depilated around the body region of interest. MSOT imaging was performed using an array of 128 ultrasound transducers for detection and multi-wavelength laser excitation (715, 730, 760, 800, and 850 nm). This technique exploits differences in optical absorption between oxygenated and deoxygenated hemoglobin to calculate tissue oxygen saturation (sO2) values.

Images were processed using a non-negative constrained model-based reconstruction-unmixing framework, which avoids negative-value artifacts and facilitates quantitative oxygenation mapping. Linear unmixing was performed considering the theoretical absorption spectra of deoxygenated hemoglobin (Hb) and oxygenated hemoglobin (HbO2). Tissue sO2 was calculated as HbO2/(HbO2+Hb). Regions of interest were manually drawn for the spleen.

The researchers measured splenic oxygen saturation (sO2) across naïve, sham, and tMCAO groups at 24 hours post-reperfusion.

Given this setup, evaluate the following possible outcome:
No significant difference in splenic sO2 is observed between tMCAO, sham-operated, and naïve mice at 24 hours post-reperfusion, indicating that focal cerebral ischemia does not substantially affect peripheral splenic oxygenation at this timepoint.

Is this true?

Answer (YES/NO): YES